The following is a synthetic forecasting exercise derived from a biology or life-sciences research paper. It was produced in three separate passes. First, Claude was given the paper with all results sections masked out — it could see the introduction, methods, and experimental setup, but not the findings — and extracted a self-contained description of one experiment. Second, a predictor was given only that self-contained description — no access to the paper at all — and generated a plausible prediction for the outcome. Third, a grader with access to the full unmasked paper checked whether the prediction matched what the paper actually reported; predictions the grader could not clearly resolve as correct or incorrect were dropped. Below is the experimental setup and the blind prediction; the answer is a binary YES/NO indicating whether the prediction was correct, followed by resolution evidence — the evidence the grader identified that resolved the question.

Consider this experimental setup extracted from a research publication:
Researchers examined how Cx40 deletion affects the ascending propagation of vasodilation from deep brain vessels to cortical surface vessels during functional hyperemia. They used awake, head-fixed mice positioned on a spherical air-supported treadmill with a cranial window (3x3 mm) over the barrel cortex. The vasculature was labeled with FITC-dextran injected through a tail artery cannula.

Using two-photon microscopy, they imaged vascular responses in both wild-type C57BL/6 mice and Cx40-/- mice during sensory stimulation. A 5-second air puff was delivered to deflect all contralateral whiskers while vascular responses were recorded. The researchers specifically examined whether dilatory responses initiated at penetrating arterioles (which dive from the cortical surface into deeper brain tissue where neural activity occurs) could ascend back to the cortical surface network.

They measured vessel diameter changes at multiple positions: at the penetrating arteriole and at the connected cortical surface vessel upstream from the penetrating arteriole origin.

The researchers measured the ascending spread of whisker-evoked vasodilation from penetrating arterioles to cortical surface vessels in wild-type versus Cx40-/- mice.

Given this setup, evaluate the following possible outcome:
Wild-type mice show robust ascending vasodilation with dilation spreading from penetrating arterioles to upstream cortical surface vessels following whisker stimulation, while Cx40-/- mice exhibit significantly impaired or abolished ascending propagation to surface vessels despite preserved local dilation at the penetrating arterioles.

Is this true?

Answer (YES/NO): NO